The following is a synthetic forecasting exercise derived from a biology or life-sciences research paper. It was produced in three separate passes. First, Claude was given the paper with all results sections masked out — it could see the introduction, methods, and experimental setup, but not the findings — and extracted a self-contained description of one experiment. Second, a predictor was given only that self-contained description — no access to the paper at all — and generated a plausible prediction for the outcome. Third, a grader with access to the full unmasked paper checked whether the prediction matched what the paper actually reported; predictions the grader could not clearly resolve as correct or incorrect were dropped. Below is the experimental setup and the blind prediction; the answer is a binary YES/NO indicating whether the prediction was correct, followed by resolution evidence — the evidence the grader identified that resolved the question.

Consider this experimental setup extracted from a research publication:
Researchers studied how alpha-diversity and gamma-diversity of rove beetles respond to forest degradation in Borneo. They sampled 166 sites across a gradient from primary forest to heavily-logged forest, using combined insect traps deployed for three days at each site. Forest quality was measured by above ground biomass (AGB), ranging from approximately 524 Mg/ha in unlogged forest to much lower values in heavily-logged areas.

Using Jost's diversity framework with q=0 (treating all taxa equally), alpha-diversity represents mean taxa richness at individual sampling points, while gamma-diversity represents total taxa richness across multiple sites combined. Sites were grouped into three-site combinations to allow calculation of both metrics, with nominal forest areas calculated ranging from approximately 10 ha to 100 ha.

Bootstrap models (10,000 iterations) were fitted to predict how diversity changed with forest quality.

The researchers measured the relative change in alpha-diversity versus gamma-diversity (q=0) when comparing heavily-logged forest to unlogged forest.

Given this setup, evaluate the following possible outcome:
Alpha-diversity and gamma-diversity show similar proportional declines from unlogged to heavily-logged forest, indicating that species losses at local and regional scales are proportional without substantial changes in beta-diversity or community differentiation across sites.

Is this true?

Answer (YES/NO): NO